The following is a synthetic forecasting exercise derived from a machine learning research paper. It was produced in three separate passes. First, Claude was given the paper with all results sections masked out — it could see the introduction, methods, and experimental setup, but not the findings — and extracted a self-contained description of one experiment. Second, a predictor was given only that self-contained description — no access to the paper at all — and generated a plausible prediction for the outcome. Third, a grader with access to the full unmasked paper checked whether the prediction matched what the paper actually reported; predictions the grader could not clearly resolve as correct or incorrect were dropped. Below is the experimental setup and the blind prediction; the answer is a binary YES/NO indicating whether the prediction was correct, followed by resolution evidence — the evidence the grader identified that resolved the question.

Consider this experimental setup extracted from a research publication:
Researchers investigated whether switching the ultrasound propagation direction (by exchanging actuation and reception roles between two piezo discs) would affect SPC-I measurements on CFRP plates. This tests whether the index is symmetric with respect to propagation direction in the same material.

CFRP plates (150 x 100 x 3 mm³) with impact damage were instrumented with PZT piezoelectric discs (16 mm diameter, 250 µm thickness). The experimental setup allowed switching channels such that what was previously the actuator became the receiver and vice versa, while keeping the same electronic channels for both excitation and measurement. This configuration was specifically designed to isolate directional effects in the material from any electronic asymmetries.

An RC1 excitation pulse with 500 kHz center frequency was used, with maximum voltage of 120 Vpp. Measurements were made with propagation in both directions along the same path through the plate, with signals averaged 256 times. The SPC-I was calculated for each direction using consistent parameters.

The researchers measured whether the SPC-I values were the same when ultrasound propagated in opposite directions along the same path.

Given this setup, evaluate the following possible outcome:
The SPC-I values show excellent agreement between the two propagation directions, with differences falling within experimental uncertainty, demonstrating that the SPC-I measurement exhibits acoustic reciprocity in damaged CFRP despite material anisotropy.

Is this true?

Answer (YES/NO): NO